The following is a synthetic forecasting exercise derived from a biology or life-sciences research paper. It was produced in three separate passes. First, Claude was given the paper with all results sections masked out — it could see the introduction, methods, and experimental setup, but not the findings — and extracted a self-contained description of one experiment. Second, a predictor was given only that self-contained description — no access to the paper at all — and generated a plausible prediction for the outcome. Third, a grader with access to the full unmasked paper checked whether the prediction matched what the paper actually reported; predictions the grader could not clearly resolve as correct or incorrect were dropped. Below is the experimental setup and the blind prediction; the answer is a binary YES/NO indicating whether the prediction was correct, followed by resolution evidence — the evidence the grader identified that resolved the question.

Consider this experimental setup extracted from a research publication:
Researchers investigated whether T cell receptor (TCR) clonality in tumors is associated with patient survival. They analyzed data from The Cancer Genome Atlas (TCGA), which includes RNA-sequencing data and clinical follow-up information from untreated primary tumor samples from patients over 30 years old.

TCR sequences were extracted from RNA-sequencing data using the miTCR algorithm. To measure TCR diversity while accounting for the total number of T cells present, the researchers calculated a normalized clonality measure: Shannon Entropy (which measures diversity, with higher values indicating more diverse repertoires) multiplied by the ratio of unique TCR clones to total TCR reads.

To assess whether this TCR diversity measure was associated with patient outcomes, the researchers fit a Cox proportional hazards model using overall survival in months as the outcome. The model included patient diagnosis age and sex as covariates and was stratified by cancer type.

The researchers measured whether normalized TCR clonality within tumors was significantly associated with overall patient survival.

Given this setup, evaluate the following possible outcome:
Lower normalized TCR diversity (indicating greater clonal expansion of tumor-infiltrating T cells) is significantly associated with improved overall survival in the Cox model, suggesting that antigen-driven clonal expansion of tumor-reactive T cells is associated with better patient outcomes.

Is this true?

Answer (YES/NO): NO